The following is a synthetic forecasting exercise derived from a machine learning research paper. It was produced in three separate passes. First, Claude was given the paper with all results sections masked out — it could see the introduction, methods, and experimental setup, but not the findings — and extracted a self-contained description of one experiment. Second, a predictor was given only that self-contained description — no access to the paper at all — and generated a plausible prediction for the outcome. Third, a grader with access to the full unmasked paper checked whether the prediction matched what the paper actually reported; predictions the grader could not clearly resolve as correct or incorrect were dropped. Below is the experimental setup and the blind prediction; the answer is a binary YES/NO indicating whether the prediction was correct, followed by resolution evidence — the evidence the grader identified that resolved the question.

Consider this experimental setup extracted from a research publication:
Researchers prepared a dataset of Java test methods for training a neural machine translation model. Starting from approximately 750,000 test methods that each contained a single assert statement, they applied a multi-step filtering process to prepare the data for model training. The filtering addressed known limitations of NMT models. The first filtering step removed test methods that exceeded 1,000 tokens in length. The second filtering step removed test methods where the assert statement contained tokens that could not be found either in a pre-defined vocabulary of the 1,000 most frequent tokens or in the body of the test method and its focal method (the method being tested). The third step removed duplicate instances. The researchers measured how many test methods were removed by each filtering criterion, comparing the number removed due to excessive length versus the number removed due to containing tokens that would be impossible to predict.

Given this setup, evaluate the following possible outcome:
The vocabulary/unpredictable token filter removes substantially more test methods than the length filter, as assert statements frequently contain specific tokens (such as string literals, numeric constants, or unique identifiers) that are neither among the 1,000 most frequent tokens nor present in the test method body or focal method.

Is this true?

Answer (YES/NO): YES